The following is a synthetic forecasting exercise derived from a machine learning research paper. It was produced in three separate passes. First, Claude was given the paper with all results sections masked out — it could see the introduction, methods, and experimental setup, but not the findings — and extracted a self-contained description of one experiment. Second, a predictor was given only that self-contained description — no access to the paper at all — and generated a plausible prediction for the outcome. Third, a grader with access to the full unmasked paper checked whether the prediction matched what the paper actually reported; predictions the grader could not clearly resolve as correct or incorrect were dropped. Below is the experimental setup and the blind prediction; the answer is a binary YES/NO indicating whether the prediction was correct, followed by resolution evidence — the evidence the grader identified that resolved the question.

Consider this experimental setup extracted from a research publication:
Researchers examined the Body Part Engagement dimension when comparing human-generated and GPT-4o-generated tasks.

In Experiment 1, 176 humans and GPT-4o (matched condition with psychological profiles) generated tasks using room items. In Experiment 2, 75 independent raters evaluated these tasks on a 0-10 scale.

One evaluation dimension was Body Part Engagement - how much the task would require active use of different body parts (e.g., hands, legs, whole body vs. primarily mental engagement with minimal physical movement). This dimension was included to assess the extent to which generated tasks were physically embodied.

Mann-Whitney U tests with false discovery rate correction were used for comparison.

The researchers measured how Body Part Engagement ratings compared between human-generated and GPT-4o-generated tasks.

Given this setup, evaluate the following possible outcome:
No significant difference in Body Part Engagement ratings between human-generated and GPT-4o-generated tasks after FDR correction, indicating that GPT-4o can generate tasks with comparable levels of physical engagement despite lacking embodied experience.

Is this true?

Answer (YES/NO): NO